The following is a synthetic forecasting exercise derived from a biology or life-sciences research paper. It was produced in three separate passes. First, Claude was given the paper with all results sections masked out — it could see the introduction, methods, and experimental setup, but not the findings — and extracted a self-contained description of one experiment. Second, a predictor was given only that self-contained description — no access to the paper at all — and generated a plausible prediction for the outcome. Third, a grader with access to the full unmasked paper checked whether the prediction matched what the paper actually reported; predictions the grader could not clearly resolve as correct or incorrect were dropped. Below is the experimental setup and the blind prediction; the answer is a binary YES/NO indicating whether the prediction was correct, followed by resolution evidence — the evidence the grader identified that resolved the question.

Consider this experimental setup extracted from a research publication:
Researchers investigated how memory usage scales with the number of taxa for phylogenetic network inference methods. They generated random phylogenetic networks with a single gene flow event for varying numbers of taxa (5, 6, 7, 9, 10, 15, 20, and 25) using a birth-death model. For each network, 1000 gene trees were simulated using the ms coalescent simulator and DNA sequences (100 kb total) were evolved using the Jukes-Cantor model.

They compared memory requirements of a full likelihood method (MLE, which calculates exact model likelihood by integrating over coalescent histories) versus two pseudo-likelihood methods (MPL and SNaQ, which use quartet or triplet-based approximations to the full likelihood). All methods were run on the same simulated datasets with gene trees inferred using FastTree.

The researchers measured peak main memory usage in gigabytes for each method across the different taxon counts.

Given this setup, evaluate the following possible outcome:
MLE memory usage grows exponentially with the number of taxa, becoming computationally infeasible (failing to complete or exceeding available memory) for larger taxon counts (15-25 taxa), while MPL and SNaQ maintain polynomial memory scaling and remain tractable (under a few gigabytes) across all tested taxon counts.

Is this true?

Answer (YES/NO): NO